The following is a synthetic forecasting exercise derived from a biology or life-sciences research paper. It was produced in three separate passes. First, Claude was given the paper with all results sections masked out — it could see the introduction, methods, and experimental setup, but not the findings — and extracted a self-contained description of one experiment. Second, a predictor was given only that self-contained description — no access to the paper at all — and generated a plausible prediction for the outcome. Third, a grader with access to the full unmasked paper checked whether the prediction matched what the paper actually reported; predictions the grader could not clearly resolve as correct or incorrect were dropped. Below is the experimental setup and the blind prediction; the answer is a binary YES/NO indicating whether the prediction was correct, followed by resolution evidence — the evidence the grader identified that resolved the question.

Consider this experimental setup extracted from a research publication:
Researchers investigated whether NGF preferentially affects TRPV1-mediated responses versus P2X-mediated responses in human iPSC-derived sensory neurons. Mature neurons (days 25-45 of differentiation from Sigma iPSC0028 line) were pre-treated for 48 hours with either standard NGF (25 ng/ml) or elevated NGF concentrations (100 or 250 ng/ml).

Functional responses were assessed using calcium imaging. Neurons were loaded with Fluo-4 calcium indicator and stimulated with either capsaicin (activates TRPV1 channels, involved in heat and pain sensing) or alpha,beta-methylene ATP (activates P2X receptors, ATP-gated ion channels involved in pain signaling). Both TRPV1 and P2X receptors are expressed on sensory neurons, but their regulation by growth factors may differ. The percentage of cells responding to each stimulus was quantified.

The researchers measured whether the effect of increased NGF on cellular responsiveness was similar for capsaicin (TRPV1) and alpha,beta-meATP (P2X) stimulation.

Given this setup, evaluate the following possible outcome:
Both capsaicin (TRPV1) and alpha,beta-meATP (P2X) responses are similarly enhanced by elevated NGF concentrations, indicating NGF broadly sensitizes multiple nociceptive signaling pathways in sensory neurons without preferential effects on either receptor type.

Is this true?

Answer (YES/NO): NO